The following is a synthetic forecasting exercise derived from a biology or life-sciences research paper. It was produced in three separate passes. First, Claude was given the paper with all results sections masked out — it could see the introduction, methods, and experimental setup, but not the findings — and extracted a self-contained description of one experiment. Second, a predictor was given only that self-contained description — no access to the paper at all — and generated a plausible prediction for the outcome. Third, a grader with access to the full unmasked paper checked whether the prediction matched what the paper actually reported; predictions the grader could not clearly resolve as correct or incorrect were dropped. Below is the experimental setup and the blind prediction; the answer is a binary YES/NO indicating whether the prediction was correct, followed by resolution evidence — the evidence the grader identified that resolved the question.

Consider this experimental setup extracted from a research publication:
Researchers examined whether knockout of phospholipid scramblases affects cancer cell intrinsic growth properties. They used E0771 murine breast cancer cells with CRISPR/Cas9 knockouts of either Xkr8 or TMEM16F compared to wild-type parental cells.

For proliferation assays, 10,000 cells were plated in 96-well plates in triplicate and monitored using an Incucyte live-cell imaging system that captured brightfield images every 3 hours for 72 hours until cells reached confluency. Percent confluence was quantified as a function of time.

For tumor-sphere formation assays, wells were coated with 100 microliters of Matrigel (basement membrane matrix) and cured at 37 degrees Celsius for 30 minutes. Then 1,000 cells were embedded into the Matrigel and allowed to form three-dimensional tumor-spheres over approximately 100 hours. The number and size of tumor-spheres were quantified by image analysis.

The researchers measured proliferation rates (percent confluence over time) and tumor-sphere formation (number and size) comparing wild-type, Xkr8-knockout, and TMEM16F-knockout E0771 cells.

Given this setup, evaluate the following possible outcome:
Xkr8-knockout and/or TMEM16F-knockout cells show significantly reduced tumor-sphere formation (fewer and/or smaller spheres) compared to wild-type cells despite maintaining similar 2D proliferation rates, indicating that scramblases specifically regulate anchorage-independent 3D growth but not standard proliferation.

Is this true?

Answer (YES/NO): NO